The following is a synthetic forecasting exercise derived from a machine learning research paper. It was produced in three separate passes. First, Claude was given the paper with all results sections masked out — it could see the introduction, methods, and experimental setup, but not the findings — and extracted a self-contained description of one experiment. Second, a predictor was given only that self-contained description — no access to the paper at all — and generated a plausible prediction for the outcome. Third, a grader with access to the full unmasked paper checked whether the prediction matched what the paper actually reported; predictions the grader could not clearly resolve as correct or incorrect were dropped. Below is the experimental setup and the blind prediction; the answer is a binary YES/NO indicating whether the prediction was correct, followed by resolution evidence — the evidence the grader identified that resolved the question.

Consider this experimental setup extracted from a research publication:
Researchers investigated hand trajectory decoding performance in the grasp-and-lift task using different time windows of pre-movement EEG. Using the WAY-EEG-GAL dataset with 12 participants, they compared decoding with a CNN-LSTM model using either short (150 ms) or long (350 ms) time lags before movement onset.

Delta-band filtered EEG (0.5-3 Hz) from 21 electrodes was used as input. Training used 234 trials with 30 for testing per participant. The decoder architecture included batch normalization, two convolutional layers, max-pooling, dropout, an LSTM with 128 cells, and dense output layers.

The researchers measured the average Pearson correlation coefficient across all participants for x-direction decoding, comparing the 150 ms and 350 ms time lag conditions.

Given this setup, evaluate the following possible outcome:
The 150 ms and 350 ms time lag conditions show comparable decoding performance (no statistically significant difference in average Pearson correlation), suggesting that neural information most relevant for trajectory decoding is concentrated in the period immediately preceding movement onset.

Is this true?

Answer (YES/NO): NO